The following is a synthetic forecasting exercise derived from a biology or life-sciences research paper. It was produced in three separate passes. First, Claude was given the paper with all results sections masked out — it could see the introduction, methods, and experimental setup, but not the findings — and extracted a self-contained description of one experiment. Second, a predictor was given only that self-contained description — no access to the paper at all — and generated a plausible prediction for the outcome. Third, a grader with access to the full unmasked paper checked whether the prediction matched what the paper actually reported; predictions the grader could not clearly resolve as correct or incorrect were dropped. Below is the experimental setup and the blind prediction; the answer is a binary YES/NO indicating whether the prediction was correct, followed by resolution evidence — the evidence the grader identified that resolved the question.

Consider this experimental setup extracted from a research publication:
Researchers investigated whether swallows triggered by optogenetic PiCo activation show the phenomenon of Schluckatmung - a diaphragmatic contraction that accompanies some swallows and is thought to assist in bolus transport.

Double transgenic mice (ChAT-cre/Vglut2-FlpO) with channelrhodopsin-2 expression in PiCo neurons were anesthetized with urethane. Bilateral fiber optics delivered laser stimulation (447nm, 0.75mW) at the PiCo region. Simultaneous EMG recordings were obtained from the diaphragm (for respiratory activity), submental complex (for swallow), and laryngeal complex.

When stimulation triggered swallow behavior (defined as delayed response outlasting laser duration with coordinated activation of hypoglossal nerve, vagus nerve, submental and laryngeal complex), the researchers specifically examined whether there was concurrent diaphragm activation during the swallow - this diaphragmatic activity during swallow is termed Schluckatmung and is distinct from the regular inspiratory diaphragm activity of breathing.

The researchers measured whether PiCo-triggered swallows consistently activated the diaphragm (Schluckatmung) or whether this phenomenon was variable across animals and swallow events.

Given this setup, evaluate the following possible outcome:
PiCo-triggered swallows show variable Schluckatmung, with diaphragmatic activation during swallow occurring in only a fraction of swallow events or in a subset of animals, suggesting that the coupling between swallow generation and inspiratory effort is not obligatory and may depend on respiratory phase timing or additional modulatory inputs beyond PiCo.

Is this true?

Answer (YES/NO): YES